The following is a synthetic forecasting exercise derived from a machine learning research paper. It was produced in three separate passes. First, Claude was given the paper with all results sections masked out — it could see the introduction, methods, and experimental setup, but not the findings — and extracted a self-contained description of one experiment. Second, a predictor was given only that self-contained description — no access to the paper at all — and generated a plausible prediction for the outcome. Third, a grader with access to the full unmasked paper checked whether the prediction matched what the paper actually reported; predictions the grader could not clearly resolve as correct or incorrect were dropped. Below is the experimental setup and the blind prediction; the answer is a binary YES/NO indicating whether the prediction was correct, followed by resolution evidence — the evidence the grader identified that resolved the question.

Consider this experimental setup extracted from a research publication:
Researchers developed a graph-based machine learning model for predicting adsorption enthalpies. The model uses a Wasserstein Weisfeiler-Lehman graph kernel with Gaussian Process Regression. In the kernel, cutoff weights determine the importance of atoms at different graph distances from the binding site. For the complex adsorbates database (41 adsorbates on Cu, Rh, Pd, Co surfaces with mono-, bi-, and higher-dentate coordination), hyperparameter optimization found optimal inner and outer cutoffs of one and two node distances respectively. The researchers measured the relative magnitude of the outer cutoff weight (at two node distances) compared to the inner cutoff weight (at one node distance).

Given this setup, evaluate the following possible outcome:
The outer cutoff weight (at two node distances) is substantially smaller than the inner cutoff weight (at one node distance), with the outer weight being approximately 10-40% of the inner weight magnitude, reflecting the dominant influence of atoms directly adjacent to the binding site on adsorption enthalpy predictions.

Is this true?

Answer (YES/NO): YES